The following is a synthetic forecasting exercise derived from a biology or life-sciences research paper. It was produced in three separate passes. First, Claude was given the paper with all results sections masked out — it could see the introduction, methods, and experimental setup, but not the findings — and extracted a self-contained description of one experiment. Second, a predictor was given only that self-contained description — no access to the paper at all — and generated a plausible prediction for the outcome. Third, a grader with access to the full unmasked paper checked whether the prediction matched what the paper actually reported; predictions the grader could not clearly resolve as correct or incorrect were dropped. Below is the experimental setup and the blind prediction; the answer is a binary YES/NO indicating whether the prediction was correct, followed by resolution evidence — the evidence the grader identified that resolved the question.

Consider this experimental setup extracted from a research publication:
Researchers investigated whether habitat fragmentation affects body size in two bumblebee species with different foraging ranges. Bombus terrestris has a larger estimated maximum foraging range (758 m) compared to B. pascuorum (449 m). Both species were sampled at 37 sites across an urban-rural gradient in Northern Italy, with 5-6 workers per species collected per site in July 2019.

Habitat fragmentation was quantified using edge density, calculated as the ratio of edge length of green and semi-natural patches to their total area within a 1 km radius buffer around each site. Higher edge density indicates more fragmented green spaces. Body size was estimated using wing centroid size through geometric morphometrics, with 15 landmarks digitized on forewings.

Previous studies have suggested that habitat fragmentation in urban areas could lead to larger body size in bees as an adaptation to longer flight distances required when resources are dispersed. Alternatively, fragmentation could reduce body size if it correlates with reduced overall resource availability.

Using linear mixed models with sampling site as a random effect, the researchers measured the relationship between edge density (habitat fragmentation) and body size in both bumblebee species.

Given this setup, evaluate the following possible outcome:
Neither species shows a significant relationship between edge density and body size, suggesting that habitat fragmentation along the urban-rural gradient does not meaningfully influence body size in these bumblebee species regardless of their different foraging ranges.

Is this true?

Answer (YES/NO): YES